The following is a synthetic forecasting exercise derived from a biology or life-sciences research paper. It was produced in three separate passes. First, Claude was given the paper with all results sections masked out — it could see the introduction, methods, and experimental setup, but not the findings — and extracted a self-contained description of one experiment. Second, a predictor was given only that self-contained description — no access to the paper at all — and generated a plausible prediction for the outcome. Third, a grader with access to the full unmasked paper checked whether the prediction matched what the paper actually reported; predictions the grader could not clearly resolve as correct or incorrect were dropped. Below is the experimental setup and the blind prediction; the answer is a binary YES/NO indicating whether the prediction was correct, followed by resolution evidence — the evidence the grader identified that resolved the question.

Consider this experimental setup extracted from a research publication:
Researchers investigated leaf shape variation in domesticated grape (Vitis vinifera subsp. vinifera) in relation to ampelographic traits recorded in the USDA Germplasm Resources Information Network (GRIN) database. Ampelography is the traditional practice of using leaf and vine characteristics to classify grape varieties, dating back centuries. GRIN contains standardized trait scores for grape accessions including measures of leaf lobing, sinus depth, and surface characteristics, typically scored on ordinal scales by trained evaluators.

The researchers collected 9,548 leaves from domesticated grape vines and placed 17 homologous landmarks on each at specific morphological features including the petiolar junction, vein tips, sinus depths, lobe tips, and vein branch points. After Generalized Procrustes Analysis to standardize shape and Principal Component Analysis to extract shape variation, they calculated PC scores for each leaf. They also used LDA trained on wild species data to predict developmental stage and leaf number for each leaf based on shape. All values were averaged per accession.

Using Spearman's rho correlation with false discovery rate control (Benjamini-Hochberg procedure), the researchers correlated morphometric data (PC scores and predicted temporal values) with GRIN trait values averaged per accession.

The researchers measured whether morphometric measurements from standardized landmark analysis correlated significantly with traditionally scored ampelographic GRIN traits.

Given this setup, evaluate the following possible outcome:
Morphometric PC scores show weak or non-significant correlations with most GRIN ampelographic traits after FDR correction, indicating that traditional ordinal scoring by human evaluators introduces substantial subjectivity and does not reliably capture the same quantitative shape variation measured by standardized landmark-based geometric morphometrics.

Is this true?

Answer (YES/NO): NO